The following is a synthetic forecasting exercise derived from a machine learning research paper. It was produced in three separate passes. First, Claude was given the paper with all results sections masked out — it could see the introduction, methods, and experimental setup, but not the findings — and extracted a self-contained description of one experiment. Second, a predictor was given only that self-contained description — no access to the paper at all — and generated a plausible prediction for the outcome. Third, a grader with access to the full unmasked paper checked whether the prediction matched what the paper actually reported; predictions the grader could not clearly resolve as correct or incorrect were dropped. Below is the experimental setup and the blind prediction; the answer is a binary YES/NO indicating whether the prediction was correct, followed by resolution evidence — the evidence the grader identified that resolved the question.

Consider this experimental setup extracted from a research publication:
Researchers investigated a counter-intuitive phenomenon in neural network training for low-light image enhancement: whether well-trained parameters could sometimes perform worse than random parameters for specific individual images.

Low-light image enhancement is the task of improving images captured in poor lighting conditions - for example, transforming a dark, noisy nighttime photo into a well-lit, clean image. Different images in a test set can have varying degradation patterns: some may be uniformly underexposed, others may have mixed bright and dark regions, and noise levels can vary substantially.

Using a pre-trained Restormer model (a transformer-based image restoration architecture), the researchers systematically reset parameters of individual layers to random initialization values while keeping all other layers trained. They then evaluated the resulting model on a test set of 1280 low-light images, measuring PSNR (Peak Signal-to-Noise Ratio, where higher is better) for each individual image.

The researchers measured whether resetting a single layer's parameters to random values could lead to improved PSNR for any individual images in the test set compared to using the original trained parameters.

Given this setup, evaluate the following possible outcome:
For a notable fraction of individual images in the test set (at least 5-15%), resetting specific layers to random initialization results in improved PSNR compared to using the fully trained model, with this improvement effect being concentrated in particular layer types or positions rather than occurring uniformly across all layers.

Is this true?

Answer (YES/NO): YES